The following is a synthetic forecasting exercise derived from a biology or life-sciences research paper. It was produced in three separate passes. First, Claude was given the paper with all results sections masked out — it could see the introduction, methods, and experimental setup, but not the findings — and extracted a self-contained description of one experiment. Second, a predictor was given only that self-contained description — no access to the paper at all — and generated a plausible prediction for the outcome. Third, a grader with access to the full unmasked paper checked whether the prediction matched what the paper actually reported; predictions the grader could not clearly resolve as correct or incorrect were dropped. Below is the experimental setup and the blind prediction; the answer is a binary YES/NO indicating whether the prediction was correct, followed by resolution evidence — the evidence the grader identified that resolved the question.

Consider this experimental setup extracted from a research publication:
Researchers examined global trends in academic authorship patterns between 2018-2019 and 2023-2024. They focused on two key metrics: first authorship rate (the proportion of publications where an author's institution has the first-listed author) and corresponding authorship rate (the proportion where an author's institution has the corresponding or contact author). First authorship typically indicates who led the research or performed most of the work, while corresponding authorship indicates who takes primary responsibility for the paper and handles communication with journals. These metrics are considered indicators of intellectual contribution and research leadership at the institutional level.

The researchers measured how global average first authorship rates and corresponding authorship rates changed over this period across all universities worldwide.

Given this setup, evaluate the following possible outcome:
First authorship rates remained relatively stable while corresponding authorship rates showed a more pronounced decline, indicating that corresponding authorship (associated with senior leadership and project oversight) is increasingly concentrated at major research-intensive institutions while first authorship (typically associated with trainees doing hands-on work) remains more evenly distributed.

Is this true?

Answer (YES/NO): NO